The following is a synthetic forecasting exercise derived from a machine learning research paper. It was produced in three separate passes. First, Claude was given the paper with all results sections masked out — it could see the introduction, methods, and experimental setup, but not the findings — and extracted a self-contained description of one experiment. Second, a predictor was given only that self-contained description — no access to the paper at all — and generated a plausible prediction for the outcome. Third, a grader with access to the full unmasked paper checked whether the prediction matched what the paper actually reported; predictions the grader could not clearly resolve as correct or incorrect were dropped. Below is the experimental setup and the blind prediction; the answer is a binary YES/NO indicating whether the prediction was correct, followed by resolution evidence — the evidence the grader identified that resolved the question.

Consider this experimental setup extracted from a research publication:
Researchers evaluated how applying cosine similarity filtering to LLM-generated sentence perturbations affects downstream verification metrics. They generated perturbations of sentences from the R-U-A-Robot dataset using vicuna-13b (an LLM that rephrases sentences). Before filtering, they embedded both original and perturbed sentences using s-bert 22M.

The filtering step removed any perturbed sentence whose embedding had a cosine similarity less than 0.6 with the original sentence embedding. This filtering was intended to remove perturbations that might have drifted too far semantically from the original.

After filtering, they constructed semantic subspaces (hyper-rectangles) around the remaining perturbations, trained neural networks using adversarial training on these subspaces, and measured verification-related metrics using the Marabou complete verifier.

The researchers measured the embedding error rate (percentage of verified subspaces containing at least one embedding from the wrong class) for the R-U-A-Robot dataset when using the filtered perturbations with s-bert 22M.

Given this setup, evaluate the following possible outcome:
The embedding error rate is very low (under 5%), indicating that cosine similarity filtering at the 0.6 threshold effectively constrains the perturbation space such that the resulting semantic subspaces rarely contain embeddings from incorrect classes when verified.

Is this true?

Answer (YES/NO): YES